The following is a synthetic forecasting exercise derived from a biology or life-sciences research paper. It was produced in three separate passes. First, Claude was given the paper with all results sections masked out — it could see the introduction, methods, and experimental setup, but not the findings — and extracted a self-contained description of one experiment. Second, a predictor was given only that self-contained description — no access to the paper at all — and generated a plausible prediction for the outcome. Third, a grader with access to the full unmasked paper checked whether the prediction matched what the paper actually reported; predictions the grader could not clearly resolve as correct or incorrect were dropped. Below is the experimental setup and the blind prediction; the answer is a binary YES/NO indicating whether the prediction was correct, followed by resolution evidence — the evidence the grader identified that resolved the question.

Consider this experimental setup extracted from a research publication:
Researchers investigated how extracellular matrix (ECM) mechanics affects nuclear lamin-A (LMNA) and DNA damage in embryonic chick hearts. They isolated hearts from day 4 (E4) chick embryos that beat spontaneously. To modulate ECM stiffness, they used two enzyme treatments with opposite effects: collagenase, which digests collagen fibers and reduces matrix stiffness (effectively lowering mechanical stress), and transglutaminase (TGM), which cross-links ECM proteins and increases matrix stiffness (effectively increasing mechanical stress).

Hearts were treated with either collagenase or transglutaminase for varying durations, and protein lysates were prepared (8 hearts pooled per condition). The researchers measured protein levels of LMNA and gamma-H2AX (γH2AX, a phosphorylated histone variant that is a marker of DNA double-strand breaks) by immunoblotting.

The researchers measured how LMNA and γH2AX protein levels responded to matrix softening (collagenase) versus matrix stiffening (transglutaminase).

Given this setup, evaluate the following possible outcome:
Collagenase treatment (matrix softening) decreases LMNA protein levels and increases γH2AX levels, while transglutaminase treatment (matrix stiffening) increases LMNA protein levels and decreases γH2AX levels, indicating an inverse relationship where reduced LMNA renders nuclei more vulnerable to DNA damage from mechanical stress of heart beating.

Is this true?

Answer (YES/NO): NO